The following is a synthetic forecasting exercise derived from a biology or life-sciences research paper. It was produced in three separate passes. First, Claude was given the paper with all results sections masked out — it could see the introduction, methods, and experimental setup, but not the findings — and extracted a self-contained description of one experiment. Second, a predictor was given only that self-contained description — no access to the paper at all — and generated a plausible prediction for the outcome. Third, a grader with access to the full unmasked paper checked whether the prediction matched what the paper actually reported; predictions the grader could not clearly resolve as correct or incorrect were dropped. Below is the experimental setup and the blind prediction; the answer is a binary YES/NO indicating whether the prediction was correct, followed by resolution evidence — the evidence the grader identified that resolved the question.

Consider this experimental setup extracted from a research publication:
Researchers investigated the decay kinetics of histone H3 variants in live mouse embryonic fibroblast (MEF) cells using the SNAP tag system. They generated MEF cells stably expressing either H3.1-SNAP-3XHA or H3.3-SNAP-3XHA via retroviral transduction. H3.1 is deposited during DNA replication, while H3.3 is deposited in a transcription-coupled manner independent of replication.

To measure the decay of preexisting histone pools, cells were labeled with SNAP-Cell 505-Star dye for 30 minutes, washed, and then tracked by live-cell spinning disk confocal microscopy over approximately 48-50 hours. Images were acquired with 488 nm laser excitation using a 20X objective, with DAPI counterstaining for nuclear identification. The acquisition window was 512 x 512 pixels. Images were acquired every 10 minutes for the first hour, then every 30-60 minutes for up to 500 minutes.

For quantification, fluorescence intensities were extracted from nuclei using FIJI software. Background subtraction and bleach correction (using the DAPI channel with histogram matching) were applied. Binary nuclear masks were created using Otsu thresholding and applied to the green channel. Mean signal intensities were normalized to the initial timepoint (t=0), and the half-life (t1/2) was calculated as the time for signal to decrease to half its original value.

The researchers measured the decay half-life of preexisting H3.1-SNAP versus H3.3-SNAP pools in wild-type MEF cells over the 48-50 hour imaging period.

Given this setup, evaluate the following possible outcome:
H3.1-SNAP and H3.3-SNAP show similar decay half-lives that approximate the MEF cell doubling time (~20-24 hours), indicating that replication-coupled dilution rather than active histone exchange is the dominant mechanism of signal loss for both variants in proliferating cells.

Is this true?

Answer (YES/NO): NO